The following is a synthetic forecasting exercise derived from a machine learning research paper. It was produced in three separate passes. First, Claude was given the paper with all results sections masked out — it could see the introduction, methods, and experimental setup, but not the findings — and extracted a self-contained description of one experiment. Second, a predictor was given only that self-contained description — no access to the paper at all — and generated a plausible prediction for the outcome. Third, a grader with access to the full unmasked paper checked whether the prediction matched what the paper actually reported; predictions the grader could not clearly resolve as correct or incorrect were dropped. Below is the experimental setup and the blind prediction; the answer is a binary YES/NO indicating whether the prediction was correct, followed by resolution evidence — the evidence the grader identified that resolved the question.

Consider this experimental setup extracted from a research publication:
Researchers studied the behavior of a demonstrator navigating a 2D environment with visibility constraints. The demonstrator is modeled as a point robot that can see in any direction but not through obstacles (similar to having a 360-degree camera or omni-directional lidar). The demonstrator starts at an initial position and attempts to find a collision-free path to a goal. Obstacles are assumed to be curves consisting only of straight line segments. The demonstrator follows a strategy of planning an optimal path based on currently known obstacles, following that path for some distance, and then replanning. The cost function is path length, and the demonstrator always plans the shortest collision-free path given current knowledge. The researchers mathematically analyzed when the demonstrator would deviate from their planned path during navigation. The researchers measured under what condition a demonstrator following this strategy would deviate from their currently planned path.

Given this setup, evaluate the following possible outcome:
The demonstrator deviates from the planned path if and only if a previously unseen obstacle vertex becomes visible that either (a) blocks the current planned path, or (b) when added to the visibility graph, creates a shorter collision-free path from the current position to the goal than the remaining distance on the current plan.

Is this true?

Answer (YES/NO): NO